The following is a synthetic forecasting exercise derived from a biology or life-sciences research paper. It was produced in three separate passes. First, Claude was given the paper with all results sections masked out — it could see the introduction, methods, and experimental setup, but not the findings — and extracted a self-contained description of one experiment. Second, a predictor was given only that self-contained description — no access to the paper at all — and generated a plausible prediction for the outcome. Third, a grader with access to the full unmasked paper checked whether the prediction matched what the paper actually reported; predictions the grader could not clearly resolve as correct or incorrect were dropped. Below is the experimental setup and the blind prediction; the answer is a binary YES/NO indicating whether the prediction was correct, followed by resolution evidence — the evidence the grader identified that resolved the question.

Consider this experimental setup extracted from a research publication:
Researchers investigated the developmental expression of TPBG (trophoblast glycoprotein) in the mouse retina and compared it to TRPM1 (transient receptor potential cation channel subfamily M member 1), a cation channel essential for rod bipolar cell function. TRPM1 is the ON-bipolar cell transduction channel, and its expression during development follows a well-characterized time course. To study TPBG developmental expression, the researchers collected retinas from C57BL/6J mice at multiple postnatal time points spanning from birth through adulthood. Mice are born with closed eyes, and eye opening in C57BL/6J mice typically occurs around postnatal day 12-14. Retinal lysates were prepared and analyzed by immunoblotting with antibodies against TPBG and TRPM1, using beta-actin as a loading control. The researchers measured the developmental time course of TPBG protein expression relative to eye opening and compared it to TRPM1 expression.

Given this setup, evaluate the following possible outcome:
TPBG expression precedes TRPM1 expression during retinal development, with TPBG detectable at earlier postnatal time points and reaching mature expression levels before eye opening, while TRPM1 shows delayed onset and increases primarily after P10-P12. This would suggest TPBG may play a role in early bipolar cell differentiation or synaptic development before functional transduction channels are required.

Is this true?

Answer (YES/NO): NO